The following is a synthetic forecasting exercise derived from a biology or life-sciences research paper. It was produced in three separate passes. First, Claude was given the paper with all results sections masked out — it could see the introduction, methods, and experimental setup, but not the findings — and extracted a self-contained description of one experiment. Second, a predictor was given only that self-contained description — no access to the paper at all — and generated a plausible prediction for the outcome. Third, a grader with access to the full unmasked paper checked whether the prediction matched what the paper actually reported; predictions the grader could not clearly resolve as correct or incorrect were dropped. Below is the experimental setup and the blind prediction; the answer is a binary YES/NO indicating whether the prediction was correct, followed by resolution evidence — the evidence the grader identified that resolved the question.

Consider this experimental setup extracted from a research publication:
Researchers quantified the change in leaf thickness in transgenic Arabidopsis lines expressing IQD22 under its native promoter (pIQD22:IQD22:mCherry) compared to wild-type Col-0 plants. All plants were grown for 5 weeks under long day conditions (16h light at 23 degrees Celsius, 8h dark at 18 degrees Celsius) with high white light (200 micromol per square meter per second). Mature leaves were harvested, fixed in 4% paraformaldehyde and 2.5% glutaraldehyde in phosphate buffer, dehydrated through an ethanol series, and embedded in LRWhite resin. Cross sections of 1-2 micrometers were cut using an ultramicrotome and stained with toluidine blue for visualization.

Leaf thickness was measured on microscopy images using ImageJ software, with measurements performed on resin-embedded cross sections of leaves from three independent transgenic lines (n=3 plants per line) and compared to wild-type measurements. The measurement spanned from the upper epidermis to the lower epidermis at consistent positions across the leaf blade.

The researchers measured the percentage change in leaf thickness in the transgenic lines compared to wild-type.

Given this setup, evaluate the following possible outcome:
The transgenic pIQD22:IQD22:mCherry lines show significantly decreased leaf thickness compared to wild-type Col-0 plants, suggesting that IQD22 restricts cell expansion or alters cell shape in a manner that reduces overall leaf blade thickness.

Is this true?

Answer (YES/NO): NO